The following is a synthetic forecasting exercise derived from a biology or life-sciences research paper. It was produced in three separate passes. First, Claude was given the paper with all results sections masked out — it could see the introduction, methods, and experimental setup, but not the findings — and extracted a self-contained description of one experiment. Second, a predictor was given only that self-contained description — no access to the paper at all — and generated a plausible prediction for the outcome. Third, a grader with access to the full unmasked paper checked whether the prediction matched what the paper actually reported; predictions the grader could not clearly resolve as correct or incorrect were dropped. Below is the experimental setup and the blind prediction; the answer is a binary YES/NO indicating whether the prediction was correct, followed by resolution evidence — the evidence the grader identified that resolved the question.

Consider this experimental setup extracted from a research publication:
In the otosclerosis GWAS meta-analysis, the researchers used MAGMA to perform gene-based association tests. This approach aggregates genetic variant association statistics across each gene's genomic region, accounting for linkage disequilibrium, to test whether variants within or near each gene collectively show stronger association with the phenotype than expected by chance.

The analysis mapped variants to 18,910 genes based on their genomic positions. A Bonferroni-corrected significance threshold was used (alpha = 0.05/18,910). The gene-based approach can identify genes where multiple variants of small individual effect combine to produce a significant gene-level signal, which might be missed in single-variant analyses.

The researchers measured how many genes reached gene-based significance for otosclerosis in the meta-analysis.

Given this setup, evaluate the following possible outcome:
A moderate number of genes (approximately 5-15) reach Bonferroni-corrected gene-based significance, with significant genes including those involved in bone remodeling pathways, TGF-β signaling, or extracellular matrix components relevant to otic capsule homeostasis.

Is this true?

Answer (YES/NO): NO